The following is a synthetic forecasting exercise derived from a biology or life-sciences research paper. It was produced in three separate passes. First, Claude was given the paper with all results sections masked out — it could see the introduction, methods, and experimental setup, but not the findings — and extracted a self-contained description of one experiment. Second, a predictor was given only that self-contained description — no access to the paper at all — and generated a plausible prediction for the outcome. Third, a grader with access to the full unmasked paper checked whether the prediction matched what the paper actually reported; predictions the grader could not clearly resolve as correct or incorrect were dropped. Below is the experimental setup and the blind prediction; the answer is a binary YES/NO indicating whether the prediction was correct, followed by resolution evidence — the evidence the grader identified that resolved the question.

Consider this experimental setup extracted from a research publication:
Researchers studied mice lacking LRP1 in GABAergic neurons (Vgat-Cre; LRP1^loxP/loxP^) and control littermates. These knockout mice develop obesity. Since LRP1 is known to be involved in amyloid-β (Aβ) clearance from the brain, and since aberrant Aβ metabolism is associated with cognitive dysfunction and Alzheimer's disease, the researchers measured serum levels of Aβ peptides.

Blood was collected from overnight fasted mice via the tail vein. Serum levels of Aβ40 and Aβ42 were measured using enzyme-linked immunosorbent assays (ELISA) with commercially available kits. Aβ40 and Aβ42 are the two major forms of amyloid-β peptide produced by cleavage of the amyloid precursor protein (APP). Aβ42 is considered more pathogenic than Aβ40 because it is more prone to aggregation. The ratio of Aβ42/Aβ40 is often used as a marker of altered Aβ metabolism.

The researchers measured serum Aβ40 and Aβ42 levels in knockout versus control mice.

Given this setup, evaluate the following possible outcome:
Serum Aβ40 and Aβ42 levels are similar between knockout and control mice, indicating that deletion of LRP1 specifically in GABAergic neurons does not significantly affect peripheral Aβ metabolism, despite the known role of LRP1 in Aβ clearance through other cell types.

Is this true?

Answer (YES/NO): NO